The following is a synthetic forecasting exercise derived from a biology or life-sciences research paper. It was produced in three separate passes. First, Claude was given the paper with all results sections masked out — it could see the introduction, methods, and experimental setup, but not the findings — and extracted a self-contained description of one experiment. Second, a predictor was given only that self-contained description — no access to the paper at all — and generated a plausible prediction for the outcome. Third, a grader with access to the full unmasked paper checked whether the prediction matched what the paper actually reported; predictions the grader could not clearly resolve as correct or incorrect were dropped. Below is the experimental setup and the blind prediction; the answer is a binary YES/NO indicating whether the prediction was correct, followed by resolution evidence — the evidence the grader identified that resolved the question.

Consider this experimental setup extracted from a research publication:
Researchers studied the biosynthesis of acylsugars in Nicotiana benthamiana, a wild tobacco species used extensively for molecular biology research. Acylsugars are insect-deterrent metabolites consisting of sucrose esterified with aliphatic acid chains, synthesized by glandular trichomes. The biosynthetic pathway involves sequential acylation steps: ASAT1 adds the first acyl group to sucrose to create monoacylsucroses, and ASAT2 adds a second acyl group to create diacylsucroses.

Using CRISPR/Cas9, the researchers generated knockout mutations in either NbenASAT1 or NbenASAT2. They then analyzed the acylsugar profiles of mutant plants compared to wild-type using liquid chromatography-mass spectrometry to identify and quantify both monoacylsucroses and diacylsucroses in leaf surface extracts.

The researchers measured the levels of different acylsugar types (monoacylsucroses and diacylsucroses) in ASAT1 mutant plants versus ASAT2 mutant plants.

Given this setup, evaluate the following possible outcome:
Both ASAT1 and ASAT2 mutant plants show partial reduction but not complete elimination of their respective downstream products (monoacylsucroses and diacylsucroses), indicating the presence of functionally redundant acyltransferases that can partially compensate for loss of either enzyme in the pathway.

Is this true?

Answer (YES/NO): NO